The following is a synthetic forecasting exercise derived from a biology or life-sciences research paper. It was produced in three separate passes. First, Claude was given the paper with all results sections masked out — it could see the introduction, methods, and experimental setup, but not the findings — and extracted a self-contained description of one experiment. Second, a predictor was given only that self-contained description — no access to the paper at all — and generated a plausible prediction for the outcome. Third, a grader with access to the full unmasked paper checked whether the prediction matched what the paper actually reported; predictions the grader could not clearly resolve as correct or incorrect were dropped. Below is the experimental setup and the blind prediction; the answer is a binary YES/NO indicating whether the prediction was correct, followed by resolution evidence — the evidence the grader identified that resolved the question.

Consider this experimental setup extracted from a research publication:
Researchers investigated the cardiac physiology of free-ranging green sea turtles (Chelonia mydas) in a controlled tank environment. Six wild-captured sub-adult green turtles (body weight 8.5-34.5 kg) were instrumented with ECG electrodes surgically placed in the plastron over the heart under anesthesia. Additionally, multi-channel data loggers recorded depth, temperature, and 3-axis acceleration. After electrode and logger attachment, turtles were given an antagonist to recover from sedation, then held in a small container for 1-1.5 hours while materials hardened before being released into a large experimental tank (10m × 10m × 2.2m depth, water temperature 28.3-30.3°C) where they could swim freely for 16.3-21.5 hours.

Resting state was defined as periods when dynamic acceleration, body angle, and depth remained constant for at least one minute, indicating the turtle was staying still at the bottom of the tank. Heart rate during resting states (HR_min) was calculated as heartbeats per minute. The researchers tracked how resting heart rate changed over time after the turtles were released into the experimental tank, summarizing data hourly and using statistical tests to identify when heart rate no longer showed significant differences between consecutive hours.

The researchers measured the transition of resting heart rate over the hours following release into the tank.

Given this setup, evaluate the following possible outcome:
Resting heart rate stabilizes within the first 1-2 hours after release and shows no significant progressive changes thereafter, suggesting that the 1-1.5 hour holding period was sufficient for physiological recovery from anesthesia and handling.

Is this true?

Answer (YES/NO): NO